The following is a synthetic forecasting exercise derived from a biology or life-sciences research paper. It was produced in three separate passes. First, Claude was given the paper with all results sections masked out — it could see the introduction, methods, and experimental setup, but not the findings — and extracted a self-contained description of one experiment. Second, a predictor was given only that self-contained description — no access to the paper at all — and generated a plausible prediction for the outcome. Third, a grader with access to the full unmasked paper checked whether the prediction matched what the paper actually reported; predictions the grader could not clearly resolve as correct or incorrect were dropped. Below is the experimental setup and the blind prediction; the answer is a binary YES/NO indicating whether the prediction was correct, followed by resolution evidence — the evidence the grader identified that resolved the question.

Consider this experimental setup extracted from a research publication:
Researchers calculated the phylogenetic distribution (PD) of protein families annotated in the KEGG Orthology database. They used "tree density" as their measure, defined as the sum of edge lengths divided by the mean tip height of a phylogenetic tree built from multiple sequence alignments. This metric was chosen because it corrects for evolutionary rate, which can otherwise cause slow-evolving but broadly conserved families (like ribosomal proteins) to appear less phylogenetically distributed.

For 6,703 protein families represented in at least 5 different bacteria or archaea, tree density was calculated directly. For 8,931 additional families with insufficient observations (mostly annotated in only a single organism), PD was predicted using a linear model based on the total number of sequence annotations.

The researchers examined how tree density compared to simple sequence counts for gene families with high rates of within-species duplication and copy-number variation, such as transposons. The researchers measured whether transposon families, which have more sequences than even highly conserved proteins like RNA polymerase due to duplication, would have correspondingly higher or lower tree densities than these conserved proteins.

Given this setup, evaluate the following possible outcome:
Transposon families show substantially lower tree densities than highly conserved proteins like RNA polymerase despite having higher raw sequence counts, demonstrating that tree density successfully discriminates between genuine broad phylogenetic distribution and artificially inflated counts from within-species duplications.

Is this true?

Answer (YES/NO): NO